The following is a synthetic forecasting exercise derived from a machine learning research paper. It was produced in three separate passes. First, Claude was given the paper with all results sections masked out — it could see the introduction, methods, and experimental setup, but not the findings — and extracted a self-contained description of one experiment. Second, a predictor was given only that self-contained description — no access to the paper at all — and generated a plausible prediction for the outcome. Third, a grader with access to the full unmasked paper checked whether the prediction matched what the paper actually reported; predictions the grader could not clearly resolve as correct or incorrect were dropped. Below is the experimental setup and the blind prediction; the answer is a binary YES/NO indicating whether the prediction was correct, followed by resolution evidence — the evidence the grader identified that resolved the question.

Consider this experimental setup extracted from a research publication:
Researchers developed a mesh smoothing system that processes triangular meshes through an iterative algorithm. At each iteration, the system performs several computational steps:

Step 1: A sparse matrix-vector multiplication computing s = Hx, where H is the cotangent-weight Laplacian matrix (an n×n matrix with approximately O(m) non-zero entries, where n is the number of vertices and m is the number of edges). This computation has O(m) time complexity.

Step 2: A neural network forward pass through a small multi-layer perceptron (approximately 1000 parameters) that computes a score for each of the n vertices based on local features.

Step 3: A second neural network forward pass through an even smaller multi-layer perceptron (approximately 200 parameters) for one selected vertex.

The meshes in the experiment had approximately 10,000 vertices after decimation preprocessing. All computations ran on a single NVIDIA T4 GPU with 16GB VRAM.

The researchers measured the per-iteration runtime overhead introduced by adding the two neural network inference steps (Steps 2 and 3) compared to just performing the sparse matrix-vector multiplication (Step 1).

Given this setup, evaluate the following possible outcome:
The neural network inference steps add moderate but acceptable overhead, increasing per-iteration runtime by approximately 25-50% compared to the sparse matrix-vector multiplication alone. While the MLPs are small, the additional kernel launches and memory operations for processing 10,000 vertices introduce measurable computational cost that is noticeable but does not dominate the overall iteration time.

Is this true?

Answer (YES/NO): YES